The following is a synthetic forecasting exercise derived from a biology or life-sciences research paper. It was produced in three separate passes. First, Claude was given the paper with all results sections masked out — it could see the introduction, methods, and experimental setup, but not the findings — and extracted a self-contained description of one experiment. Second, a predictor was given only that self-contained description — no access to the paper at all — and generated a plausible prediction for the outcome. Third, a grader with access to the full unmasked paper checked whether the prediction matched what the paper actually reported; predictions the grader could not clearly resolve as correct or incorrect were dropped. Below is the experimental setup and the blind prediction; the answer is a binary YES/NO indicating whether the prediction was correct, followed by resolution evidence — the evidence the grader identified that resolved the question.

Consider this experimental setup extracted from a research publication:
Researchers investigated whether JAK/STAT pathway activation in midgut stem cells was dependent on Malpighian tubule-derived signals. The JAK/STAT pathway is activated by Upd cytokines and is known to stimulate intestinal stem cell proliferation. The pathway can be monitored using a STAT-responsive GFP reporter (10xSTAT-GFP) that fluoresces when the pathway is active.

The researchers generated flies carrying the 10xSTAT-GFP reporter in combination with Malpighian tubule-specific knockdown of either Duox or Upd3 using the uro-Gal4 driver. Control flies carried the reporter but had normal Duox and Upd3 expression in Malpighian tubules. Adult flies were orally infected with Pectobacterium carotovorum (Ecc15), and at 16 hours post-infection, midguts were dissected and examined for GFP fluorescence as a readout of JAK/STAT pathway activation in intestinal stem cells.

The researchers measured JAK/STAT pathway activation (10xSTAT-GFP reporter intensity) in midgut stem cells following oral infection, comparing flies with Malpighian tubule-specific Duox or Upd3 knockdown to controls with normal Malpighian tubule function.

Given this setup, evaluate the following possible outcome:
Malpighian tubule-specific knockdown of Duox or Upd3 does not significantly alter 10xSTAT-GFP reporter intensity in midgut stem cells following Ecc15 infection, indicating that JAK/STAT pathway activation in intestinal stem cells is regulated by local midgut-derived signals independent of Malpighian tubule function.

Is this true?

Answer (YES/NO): NO